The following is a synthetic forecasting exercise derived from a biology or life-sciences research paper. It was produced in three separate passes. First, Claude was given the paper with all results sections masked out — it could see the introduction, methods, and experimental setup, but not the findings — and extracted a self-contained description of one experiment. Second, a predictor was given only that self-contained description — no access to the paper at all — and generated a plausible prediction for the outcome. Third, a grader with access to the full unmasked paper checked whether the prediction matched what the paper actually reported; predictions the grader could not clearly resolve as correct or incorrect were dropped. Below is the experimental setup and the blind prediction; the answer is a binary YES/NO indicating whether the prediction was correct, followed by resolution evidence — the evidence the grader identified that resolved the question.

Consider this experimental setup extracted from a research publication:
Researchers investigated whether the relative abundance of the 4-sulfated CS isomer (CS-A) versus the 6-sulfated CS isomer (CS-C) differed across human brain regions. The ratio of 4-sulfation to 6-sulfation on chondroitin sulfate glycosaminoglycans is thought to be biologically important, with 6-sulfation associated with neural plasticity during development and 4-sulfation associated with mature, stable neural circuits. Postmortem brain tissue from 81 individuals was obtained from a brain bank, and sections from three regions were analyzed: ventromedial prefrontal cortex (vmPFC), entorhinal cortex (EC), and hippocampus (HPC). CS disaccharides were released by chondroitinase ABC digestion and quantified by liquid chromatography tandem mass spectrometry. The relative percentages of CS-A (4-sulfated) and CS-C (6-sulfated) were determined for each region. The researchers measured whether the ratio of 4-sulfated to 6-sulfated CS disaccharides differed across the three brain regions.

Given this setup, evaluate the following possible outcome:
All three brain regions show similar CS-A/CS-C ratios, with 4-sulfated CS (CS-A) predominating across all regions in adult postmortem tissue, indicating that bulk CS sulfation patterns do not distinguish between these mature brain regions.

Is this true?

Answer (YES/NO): NO